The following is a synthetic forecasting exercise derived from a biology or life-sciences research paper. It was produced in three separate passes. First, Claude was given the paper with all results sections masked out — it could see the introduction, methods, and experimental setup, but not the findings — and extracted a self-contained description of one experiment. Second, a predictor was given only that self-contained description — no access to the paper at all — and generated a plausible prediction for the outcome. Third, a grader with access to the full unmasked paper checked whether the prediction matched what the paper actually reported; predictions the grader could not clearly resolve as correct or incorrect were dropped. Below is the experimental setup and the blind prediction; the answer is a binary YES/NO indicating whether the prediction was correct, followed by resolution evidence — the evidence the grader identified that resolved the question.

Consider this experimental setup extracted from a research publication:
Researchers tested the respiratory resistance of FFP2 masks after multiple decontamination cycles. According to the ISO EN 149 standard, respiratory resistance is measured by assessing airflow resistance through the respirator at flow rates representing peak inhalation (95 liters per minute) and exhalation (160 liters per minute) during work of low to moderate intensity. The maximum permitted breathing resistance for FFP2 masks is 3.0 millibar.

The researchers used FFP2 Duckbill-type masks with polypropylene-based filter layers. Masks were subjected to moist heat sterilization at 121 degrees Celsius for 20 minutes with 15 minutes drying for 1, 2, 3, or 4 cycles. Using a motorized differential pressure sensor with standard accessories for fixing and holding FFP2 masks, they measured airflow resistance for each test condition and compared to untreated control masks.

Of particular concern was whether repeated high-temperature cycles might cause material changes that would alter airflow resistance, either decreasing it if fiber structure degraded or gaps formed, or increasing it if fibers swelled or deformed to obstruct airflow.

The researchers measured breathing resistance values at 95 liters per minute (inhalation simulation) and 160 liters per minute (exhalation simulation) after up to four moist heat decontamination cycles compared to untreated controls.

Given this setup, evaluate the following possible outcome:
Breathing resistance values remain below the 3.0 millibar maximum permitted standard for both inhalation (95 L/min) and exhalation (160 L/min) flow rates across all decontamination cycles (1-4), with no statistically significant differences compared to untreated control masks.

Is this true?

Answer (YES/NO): NO